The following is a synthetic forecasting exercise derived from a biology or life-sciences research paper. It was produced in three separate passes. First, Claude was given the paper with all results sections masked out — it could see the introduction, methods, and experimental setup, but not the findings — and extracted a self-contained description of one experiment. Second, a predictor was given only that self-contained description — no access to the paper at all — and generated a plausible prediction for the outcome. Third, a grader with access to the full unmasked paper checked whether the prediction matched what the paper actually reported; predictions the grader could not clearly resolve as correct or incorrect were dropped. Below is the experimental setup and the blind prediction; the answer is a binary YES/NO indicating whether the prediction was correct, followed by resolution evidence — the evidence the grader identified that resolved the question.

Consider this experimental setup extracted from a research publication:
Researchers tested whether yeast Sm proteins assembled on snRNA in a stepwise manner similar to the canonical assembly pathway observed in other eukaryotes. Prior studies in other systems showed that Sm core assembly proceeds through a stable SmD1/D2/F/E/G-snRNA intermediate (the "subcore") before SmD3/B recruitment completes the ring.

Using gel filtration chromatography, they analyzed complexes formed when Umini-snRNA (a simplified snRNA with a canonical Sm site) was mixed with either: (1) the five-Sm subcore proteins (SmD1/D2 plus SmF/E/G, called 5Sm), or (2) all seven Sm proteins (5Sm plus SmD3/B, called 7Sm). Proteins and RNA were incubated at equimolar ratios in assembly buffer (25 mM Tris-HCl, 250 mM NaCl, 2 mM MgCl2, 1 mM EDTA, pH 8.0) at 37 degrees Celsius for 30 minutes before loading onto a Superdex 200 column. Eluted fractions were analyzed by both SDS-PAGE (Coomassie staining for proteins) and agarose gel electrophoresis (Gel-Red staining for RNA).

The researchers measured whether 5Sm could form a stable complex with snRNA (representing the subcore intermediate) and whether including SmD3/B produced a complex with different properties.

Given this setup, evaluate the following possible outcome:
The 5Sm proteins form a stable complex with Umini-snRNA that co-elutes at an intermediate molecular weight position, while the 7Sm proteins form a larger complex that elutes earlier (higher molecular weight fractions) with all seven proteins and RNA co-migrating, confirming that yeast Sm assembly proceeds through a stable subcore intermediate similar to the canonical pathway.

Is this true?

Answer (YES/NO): YES